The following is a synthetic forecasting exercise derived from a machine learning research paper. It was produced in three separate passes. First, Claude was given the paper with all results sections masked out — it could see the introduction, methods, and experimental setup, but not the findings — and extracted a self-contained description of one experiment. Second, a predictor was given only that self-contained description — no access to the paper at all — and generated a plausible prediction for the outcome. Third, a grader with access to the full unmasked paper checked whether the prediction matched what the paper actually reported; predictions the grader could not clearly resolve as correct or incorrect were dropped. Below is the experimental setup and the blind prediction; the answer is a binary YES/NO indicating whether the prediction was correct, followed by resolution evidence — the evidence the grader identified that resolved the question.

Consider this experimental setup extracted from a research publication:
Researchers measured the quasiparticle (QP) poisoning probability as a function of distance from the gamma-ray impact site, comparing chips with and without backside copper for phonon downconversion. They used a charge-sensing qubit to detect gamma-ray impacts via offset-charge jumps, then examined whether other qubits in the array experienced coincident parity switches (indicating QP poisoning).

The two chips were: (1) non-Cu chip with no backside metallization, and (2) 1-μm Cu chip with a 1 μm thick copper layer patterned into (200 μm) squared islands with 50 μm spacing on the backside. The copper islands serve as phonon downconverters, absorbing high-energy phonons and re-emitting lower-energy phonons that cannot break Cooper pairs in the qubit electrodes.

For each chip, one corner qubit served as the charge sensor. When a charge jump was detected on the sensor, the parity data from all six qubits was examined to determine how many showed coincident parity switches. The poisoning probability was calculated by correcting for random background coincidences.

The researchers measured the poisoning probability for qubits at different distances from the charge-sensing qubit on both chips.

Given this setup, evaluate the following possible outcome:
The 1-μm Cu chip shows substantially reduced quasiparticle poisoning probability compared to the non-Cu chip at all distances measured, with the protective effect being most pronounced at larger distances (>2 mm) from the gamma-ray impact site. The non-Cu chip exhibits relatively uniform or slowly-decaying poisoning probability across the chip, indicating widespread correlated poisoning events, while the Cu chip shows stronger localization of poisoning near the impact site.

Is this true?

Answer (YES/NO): YES